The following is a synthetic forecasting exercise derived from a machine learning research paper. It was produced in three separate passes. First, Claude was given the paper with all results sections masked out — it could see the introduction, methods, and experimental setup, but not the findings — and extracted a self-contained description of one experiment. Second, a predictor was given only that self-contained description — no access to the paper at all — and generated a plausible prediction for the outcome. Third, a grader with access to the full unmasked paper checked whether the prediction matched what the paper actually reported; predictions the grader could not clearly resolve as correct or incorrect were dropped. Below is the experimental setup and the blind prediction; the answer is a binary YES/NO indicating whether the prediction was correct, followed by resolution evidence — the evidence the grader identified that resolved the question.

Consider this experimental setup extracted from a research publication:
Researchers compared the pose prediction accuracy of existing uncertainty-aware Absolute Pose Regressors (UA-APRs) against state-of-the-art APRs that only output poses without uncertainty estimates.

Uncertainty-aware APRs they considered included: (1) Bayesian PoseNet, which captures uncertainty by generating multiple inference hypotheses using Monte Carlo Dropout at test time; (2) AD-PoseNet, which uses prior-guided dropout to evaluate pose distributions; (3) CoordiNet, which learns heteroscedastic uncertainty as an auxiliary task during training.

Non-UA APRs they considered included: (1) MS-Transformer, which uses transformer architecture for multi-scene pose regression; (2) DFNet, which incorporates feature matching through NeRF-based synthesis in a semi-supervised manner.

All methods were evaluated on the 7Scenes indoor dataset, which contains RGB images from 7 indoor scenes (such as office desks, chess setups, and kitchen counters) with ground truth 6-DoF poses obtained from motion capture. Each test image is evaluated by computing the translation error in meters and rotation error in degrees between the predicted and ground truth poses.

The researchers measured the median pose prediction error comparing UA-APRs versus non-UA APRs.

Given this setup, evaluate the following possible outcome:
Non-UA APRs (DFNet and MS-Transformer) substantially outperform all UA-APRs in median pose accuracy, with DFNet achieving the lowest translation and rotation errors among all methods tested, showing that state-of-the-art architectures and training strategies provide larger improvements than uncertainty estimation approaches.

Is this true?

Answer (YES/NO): YES